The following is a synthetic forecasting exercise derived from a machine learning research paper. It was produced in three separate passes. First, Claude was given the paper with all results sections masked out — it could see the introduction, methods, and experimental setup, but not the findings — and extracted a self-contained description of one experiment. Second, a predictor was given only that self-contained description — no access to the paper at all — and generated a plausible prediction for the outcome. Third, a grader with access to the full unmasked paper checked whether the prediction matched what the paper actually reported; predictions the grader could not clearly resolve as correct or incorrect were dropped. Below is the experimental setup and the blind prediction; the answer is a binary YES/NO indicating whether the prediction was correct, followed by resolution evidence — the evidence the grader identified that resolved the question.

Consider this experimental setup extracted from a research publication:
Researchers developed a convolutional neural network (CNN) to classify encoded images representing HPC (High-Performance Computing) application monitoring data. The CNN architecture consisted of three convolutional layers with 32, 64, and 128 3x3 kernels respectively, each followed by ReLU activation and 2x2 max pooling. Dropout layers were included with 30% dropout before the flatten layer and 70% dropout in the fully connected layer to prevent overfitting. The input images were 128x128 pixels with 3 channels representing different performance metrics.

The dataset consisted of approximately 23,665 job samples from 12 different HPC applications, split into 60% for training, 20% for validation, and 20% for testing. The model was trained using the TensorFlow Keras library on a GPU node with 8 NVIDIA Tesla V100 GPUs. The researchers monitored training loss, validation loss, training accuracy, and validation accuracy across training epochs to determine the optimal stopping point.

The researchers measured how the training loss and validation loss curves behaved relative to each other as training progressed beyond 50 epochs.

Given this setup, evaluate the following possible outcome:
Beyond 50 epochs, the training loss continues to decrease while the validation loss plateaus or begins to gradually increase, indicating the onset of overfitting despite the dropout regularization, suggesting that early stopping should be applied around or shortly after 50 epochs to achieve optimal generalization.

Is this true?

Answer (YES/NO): YES